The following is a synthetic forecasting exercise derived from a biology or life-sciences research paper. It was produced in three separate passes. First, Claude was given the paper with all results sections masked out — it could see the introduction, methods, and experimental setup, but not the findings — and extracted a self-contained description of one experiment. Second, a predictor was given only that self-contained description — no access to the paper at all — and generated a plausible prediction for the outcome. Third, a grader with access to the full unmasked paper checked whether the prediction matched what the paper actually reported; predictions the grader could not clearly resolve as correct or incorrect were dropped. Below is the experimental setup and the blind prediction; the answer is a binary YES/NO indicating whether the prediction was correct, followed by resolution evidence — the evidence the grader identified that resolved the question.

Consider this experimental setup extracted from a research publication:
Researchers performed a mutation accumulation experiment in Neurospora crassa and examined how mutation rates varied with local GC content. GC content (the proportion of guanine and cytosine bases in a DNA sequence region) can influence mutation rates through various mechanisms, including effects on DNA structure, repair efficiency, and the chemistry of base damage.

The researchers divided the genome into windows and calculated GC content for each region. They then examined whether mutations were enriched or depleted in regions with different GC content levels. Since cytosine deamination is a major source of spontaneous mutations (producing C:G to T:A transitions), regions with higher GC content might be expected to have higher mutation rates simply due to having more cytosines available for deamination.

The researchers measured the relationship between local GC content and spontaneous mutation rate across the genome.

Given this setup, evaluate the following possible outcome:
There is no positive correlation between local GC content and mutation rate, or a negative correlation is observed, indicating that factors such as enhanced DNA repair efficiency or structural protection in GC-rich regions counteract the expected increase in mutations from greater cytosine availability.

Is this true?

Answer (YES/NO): YES